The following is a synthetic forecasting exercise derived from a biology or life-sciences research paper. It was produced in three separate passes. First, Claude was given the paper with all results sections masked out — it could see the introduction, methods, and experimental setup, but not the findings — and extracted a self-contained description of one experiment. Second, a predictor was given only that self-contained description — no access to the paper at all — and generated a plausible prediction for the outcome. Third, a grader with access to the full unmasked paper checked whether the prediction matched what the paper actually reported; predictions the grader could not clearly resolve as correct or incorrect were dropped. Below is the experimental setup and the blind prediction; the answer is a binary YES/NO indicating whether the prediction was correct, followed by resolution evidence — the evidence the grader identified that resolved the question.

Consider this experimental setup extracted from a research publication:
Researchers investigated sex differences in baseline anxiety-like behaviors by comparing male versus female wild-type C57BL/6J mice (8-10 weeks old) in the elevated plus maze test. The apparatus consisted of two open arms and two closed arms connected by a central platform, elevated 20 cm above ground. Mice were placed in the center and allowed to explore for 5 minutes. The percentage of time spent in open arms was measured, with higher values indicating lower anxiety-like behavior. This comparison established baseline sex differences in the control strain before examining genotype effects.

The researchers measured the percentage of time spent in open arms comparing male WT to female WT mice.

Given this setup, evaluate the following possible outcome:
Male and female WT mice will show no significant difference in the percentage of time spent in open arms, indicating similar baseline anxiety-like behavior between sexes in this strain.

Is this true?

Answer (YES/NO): NO